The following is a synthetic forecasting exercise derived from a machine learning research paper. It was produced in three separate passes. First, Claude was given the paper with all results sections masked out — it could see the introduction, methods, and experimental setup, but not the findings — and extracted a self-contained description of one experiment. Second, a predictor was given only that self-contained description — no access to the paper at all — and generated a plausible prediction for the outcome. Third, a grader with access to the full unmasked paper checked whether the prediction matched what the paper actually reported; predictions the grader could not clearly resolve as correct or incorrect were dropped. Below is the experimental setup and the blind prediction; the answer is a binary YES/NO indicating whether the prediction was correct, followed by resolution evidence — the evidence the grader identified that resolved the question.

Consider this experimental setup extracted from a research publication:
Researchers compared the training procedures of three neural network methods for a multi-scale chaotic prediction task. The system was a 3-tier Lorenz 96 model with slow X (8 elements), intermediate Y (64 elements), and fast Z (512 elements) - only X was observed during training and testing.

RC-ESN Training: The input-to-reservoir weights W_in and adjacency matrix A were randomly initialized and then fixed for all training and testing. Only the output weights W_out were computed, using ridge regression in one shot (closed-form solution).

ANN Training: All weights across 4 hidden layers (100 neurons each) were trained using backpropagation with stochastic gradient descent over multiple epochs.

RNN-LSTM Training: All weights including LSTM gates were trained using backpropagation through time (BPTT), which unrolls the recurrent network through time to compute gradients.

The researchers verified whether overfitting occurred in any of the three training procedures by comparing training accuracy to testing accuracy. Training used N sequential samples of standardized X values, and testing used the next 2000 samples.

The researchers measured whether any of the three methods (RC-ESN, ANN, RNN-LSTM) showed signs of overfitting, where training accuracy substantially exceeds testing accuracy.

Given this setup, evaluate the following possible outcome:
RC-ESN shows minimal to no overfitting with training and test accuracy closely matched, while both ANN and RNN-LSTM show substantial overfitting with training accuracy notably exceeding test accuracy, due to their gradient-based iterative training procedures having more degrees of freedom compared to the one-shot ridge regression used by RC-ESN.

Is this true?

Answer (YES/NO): NO